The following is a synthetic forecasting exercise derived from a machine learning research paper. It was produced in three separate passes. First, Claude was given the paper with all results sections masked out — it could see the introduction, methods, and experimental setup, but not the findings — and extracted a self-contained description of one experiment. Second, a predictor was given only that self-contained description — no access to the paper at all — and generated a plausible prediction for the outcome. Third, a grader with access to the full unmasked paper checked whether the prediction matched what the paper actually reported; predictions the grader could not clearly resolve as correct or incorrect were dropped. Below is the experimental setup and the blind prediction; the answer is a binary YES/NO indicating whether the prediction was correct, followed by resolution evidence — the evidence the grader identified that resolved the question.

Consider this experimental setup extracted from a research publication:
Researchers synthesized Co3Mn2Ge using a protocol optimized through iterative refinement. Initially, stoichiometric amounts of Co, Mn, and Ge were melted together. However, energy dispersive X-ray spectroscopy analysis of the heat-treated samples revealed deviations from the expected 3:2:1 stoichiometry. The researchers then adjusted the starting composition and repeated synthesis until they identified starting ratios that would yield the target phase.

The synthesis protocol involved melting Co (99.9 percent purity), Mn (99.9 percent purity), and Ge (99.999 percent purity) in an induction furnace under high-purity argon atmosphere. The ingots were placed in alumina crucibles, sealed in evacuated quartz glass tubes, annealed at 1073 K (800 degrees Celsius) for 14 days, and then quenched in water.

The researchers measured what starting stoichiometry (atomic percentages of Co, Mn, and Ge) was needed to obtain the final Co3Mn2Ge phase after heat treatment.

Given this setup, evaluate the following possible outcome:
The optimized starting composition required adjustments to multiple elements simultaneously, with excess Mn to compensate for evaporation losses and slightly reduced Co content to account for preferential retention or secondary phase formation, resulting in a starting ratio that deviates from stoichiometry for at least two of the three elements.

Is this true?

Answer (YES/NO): NO